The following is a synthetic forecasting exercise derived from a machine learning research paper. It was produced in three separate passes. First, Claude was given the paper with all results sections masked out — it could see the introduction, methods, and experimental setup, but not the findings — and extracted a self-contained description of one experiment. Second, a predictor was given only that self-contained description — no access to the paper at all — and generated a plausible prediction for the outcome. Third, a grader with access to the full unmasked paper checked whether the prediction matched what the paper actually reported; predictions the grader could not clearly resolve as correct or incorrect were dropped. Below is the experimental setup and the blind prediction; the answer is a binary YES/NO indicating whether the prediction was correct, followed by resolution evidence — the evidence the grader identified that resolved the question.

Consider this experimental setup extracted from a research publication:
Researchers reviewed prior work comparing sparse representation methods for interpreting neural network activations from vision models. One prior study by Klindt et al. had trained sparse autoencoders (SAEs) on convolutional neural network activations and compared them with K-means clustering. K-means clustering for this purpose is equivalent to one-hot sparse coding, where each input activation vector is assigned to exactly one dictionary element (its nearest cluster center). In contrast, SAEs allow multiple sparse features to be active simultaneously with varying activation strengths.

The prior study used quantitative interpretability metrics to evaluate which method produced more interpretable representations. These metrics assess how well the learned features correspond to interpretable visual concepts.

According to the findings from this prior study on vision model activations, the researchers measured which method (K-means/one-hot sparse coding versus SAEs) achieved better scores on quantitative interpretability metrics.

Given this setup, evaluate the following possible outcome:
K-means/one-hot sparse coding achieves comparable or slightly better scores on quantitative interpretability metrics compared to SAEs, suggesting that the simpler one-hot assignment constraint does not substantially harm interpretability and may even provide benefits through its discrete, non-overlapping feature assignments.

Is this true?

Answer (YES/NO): YES